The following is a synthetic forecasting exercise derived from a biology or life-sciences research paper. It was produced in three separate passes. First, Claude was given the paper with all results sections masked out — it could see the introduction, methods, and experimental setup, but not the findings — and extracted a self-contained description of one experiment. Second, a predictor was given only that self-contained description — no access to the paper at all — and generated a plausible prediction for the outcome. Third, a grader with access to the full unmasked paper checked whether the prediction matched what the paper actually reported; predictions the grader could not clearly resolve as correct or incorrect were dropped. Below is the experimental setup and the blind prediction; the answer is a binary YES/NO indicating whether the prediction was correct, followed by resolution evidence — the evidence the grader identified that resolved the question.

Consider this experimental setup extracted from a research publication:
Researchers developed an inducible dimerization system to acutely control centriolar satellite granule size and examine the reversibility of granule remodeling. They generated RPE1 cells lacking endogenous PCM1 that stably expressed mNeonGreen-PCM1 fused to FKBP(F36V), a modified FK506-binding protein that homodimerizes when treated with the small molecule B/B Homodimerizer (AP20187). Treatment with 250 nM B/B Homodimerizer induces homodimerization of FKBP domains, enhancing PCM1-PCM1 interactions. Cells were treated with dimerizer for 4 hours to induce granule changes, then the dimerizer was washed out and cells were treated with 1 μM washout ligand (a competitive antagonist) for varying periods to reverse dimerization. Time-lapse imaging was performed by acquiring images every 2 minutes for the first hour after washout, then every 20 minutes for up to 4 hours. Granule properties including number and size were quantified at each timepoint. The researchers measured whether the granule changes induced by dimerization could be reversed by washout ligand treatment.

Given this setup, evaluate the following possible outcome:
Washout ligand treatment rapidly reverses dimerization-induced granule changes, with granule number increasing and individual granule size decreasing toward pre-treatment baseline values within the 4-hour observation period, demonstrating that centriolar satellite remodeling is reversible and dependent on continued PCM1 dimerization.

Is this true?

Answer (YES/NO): YES